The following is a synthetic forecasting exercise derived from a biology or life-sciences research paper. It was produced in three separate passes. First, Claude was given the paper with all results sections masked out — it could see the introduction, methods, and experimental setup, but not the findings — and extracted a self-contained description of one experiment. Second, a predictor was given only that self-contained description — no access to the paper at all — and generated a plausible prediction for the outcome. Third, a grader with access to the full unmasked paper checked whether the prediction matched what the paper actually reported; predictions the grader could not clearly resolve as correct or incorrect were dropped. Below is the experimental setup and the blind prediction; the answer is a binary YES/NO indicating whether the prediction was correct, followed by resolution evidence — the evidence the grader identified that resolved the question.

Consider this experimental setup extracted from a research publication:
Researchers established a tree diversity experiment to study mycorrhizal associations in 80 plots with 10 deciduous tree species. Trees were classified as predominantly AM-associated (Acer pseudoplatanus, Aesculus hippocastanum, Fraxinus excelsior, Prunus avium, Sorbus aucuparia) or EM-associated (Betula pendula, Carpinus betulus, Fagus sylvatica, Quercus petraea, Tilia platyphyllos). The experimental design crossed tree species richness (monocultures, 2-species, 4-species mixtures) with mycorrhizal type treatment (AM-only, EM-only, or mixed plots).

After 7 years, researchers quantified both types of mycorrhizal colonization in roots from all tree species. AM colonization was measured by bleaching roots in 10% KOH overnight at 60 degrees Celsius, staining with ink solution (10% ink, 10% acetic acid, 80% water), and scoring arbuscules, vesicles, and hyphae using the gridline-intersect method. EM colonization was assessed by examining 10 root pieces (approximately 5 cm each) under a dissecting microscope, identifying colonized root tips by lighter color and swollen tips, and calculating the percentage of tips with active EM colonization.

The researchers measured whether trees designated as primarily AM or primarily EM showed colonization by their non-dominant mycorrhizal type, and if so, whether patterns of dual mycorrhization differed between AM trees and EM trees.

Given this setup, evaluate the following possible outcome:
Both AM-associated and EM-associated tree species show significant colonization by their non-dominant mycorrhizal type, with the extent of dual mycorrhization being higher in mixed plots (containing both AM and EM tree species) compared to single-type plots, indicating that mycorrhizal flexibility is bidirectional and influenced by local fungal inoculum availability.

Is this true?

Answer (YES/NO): NO